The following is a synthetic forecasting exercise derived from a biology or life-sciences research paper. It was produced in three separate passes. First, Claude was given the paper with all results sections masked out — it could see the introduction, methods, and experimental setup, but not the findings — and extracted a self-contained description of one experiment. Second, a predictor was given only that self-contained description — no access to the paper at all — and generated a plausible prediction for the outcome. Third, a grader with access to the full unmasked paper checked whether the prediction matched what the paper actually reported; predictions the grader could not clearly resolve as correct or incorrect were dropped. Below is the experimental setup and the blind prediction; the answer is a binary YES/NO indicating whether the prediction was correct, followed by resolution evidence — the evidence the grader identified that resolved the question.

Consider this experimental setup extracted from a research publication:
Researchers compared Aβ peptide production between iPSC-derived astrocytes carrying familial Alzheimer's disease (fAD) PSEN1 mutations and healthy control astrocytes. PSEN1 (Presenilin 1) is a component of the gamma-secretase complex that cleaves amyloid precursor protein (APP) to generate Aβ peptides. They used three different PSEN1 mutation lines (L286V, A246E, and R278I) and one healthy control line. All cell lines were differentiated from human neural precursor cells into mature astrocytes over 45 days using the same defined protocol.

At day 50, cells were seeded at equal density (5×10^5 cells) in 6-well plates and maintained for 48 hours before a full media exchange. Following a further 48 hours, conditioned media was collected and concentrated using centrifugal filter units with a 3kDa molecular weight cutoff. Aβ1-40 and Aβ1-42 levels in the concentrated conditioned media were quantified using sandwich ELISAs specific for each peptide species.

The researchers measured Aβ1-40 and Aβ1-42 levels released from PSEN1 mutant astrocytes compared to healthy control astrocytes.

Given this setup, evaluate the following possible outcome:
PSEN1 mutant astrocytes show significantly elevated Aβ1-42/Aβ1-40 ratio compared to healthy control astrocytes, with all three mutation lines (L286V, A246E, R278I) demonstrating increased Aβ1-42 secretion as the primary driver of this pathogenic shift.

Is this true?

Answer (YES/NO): NO